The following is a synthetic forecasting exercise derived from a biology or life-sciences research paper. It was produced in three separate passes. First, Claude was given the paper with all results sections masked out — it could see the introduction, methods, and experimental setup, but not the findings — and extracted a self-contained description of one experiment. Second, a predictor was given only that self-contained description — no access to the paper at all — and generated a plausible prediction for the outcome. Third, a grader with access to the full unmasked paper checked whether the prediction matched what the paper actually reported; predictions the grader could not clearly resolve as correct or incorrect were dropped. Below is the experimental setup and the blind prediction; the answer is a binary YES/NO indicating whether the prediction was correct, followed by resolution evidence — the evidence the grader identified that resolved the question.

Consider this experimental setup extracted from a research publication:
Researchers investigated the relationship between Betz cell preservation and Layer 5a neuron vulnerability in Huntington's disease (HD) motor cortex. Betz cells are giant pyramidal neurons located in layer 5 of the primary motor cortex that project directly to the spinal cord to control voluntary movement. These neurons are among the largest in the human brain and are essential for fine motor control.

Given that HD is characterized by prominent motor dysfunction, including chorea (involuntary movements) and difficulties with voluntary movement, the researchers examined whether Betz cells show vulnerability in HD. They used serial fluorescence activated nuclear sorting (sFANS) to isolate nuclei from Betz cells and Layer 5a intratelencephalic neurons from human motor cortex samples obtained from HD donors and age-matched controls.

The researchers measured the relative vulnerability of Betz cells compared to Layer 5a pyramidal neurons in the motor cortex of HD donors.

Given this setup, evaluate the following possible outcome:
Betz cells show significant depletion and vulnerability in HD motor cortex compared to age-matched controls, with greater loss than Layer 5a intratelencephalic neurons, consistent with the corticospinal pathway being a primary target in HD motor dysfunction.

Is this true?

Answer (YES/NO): NO